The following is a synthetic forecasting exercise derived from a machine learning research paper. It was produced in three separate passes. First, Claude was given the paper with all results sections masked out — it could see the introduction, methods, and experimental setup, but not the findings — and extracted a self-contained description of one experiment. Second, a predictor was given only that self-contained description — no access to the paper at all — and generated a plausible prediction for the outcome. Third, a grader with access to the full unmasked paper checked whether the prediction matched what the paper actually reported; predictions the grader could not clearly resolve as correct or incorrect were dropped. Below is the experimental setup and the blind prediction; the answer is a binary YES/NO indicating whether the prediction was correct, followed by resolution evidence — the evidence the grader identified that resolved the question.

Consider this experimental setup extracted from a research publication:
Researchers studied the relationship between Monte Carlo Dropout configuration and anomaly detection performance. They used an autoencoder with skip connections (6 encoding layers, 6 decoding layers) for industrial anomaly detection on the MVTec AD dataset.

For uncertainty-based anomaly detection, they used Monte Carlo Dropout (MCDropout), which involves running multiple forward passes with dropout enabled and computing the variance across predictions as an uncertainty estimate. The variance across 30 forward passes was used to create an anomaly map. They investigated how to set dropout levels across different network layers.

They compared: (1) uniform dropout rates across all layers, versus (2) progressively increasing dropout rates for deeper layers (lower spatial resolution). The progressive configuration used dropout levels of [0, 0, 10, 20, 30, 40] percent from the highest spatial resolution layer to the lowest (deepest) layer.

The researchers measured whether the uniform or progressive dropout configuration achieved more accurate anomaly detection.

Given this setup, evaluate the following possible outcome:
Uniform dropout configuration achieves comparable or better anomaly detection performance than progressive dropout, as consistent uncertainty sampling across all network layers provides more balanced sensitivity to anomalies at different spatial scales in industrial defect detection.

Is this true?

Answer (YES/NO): NO